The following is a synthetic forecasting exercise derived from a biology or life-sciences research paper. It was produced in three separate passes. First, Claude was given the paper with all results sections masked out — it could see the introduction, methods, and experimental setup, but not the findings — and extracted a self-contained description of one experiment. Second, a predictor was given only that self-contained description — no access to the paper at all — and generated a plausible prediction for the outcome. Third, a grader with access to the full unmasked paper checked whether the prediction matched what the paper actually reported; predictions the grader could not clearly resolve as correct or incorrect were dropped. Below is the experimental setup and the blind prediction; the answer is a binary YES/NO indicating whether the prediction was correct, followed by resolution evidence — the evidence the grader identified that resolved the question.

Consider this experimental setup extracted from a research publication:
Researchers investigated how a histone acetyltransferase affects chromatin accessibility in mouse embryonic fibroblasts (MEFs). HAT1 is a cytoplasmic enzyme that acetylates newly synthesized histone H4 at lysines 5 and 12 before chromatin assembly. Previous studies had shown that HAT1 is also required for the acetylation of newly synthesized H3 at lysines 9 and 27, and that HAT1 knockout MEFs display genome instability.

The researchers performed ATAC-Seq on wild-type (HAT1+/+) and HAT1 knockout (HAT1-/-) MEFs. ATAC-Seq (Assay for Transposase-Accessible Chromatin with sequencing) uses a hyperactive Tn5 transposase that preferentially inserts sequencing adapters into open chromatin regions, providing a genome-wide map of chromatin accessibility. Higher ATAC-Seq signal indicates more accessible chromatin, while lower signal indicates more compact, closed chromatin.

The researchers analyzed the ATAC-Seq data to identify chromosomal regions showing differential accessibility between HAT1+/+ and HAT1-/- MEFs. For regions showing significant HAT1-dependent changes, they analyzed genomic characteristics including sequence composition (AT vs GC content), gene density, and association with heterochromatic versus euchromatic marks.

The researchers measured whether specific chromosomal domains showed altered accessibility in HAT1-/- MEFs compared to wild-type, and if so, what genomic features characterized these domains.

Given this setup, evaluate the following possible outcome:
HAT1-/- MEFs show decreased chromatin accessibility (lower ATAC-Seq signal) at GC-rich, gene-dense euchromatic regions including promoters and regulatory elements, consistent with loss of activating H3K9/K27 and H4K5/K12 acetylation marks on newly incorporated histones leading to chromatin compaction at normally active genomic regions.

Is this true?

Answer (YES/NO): NO